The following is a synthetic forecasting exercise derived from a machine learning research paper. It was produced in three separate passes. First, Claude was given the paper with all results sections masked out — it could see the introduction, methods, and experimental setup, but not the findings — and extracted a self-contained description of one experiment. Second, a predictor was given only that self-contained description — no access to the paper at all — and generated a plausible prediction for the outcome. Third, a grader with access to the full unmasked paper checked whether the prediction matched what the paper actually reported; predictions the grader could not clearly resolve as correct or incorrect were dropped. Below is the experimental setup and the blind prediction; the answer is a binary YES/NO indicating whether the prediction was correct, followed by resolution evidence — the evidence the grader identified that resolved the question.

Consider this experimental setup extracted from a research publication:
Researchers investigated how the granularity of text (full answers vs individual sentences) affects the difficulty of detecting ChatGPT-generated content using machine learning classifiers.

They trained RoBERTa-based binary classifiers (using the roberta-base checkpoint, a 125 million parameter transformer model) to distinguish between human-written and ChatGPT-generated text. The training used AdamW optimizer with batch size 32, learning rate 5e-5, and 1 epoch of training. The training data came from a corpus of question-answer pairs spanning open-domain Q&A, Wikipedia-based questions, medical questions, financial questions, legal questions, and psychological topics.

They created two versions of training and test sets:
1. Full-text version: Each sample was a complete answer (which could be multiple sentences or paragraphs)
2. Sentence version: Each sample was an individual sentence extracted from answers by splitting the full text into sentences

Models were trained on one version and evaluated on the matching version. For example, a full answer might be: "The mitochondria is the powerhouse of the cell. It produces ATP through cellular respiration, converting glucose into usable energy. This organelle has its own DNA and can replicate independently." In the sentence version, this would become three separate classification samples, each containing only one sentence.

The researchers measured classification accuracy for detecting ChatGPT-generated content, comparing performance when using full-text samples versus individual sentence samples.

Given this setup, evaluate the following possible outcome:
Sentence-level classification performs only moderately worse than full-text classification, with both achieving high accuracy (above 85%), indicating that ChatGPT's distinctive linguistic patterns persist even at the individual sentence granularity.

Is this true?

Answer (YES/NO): YES